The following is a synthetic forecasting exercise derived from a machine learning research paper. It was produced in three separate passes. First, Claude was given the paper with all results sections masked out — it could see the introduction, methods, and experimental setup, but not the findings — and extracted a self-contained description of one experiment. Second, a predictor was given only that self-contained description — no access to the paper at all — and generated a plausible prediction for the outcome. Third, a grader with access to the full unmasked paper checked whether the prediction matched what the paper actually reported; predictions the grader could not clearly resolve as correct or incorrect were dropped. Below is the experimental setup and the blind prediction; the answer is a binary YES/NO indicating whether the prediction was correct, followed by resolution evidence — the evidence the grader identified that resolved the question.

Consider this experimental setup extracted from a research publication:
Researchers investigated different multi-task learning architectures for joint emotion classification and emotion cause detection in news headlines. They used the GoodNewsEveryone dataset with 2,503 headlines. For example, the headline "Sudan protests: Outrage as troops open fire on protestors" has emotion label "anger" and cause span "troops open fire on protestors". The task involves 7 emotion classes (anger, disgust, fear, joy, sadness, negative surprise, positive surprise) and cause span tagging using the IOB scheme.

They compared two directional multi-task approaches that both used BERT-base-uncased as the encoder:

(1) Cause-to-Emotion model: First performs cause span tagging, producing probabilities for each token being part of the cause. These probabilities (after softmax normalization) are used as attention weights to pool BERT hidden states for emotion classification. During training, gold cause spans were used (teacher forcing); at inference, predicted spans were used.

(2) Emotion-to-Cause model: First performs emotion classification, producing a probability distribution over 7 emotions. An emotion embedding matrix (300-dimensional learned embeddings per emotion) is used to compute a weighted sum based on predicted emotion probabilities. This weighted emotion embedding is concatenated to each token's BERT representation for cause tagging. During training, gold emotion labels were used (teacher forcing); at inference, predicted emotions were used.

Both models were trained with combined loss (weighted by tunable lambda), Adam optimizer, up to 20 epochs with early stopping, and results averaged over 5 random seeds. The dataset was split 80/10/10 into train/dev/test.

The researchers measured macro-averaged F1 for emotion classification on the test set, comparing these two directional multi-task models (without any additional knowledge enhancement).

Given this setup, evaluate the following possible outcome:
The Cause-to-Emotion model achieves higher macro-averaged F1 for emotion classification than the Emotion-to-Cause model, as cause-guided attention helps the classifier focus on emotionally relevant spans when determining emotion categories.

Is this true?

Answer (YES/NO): NO